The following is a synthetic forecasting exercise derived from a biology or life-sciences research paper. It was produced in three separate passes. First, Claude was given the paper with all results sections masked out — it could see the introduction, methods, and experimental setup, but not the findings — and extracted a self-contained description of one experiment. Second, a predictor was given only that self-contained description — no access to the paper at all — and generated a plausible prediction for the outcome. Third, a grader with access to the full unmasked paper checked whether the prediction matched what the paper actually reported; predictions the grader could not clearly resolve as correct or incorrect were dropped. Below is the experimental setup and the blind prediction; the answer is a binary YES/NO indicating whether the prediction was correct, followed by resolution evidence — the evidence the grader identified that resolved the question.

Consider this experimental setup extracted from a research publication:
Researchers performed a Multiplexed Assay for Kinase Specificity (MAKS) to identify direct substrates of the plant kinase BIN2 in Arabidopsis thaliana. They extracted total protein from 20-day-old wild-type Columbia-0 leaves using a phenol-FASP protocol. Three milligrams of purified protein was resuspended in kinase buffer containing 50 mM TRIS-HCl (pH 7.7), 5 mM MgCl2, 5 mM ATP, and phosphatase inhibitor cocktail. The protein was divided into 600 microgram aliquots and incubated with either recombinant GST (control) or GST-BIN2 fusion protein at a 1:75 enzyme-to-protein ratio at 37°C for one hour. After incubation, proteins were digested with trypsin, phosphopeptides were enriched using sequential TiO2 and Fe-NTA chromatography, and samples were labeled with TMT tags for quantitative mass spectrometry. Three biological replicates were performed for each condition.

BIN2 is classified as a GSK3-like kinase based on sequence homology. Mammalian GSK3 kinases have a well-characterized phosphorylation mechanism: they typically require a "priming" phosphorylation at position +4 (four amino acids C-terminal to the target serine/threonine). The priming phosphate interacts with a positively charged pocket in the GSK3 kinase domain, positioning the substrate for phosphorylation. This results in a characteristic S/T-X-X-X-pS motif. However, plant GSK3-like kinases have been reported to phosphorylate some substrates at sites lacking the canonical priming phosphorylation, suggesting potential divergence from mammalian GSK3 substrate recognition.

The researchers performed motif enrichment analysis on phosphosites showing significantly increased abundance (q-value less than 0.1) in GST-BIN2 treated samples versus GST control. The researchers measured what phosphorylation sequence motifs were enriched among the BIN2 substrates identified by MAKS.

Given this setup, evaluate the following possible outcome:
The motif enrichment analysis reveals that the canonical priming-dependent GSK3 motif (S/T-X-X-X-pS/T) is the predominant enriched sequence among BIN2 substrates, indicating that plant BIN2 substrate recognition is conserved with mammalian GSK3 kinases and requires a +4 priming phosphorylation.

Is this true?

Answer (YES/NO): NO